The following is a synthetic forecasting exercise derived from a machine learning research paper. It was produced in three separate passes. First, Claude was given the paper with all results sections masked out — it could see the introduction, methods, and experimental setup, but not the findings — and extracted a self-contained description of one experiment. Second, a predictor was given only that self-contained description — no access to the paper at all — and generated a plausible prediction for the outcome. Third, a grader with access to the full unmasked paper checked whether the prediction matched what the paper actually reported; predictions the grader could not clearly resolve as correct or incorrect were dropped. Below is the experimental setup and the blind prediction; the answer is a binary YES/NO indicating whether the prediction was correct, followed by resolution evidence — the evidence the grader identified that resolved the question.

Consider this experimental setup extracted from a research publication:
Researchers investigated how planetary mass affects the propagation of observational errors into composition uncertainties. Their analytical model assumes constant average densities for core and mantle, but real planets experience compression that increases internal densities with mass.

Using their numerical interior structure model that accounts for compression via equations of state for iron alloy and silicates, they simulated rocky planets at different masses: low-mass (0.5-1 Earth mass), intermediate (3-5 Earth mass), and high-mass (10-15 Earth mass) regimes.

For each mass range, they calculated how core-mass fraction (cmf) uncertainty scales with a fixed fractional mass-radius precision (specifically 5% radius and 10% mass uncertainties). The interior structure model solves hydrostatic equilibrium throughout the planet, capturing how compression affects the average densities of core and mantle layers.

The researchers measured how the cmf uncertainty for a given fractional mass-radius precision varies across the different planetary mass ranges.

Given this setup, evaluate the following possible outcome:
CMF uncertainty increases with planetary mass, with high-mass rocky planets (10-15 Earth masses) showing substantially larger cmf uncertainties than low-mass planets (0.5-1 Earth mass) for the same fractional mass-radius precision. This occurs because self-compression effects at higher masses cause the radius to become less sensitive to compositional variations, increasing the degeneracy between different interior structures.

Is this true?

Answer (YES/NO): NO